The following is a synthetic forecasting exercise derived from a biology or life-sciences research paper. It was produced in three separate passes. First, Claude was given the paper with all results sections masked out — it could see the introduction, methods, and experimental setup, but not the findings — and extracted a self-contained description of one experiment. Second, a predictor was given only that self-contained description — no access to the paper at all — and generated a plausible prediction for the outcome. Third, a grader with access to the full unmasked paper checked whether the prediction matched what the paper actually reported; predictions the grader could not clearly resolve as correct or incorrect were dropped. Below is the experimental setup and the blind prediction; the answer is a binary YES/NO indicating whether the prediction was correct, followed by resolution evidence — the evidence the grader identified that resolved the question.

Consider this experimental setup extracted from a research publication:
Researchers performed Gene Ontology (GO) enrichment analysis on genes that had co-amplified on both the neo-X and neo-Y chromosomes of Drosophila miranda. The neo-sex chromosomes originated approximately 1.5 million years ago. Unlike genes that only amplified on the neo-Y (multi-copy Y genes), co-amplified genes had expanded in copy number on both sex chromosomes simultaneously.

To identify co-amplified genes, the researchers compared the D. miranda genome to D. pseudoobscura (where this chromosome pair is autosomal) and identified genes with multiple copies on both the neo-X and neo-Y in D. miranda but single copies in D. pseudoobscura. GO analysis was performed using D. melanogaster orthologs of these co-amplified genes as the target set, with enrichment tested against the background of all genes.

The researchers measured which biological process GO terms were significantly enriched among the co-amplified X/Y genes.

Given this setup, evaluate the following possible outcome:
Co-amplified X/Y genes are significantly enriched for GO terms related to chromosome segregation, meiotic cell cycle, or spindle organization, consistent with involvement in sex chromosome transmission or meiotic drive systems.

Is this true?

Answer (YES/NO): YES